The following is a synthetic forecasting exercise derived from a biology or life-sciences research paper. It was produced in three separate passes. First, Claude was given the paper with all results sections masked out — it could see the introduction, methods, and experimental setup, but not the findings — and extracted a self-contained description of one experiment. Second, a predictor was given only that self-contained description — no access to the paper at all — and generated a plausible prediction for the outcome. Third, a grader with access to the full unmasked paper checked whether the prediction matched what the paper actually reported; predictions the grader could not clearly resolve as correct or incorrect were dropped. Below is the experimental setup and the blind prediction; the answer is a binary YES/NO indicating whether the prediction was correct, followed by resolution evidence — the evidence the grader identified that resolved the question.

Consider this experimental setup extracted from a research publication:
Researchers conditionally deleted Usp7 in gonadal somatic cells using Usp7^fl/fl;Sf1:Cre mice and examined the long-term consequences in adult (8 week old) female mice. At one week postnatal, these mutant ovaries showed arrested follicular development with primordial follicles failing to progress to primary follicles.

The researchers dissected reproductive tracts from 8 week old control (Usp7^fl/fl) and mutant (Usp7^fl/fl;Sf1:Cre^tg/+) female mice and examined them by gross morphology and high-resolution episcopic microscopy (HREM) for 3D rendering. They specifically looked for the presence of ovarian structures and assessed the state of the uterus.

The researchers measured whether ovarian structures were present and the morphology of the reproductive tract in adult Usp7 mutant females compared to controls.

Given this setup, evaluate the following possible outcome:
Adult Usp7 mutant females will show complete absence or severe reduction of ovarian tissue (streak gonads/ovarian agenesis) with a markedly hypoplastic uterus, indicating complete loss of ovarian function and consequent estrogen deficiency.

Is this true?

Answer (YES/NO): YES